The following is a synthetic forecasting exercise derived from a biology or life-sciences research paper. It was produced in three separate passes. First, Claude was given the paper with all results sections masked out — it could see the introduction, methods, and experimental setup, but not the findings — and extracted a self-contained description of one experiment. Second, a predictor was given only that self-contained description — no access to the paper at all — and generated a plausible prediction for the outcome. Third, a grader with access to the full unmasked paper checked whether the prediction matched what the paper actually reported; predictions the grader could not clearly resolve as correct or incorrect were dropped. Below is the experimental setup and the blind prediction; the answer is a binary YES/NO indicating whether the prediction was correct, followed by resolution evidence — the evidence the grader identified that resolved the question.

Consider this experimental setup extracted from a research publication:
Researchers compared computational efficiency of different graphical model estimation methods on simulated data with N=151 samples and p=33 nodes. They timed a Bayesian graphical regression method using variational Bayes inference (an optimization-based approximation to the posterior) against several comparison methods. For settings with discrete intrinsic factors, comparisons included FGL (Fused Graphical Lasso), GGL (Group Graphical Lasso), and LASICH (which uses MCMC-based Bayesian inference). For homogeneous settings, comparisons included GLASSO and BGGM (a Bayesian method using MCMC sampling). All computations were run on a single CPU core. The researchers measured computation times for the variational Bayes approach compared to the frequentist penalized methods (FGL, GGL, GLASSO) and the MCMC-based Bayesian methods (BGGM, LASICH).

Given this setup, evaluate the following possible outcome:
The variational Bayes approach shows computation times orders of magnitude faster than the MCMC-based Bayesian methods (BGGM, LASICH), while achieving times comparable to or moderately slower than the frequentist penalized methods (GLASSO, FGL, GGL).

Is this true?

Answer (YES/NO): NO